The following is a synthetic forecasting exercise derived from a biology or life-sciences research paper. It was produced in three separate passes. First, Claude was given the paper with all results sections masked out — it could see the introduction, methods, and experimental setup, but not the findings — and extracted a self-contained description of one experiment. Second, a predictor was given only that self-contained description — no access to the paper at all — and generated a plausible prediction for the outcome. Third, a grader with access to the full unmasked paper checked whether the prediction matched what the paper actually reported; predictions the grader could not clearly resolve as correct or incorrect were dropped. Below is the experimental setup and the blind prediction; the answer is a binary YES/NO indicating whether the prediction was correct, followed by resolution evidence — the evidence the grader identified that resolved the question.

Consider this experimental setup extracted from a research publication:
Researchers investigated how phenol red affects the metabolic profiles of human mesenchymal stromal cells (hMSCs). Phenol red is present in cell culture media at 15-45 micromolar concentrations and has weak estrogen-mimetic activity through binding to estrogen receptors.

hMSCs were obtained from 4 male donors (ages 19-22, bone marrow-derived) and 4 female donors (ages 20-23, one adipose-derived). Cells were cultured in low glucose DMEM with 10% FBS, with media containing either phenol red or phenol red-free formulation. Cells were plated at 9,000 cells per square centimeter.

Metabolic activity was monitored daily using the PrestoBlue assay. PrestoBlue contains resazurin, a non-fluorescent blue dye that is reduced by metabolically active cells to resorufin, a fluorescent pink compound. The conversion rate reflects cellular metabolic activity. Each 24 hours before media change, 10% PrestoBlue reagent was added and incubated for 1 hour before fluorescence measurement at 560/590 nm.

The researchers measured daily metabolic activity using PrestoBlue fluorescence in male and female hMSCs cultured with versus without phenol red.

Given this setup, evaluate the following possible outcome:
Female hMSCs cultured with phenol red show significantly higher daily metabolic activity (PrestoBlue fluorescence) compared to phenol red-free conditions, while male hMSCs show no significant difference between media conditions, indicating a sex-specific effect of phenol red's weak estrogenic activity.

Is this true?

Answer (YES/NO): NO